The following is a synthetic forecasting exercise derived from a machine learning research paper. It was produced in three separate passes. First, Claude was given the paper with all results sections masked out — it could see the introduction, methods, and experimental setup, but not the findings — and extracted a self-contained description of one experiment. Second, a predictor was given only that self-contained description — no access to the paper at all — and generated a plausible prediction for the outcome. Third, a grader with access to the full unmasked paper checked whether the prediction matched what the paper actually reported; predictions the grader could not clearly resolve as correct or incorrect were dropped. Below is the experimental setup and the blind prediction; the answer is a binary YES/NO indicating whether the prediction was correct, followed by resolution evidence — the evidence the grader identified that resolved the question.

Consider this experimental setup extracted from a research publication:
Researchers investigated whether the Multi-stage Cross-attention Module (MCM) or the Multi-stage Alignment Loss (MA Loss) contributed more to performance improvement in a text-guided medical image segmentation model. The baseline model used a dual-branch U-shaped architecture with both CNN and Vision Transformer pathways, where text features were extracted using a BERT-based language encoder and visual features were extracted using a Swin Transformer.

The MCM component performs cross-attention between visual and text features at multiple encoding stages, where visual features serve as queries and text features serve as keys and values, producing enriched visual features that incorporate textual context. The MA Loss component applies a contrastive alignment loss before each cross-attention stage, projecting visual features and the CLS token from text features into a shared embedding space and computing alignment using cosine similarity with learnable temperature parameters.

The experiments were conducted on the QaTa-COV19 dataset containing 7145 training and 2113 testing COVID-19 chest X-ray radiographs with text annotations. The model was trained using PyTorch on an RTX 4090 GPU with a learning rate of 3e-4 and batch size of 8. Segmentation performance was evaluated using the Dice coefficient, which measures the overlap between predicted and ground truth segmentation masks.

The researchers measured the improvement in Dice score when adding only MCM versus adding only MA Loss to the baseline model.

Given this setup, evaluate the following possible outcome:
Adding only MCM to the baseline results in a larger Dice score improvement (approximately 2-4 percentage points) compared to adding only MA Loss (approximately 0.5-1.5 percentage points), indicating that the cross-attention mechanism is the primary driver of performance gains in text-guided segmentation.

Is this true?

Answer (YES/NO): NO